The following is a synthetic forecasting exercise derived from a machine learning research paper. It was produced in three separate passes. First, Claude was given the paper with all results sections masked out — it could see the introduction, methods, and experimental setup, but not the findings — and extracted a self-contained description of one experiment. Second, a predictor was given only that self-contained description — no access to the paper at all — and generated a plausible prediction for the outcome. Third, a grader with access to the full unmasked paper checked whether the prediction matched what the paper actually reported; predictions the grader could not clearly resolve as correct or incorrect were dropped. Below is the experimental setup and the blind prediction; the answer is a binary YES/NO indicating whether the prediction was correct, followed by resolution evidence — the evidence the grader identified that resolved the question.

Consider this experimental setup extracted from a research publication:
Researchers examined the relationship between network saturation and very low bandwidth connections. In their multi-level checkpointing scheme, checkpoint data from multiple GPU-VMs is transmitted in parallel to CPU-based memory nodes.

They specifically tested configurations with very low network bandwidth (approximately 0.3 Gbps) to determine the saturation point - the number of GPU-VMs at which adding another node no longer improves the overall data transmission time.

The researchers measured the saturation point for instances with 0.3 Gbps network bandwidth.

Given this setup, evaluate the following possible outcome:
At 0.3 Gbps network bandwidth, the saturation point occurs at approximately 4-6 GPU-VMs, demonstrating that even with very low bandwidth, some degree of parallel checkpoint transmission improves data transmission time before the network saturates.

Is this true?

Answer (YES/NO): NO